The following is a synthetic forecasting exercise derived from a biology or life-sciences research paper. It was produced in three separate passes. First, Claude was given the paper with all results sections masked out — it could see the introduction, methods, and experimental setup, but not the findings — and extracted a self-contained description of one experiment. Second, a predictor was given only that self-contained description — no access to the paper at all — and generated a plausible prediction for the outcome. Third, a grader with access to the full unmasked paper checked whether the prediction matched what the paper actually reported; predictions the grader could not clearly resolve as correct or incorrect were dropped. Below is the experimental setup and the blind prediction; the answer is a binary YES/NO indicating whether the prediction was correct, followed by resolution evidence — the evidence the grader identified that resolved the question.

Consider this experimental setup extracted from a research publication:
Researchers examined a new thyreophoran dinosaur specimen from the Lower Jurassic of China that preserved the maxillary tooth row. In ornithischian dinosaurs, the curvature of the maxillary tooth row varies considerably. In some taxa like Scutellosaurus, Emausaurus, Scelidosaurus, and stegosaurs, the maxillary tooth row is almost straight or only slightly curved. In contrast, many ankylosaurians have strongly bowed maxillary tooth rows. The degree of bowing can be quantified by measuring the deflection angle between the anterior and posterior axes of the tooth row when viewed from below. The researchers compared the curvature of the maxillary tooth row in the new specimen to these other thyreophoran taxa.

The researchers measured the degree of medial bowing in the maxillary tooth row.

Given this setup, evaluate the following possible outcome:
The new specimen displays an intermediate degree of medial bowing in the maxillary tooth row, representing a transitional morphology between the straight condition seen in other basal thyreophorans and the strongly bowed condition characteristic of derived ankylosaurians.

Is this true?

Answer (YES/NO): YES